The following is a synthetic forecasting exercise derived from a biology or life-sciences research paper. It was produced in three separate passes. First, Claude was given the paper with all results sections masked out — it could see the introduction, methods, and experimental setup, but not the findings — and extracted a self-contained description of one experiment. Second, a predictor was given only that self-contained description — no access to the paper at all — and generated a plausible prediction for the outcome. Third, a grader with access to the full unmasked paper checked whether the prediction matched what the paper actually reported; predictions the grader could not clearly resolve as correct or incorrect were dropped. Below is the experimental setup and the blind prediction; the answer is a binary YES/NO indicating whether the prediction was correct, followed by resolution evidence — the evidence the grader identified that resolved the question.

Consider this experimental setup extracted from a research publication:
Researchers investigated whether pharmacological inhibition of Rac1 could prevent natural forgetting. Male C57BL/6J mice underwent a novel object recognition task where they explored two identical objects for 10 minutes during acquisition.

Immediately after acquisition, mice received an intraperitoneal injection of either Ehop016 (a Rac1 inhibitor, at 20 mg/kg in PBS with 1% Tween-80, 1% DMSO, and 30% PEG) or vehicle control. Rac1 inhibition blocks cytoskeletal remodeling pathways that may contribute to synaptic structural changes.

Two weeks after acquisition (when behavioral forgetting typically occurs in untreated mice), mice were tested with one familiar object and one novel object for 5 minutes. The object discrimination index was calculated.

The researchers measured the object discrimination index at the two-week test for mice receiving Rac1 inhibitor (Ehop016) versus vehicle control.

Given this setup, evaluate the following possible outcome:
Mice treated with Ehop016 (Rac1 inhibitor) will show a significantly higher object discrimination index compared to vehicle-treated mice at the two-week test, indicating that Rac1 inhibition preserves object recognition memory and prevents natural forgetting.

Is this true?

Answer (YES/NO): YES